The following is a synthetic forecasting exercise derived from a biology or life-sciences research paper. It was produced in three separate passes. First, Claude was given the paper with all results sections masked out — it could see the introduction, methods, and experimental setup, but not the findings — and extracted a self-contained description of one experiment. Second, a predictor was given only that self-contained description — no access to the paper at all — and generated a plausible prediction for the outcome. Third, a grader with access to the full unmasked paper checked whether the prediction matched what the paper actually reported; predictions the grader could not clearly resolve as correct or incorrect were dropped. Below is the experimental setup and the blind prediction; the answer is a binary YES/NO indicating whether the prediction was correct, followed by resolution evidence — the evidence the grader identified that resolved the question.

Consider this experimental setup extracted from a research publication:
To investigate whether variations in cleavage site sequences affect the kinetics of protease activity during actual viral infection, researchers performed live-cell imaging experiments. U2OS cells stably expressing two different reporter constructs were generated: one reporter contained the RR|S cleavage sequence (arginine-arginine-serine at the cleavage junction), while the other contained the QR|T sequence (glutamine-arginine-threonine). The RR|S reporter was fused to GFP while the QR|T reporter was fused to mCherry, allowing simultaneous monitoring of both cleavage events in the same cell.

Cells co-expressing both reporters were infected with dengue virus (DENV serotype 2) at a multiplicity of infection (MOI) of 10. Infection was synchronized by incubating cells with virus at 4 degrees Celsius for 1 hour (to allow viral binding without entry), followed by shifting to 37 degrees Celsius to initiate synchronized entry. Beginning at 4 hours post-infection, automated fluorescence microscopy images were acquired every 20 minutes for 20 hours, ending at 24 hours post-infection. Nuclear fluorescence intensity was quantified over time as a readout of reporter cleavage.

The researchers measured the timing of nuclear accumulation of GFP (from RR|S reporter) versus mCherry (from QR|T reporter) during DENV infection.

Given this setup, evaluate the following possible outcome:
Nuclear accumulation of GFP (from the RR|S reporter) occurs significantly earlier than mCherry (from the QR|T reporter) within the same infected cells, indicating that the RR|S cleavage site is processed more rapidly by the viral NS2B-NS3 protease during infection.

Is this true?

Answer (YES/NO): YES